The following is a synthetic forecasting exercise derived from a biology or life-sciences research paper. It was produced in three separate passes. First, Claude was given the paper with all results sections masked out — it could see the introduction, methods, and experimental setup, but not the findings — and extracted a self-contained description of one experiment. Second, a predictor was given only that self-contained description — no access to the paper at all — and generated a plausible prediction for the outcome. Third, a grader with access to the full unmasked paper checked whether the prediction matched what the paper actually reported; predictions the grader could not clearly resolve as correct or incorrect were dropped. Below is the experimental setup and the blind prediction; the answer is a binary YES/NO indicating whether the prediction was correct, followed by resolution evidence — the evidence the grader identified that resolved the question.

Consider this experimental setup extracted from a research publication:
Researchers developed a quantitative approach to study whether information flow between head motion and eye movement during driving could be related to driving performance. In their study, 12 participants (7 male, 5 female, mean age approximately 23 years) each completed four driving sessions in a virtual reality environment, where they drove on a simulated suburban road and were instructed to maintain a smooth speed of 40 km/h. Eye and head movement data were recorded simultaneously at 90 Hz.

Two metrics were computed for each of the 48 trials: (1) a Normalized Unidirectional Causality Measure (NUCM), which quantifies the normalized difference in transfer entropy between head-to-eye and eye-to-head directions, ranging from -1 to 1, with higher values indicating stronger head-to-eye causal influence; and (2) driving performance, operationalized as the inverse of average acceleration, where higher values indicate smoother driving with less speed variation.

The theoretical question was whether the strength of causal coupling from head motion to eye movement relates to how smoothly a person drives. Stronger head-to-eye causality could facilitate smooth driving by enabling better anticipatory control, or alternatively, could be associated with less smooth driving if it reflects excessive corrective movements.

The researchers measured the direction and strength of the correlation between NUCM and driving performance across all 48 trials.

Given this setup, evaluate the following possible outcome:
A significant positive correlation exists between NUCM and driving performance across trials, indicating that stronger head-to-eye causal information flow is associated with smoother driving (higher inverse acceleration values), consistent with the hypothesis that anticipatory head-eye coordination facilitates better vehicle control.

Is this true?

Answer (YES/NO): YES